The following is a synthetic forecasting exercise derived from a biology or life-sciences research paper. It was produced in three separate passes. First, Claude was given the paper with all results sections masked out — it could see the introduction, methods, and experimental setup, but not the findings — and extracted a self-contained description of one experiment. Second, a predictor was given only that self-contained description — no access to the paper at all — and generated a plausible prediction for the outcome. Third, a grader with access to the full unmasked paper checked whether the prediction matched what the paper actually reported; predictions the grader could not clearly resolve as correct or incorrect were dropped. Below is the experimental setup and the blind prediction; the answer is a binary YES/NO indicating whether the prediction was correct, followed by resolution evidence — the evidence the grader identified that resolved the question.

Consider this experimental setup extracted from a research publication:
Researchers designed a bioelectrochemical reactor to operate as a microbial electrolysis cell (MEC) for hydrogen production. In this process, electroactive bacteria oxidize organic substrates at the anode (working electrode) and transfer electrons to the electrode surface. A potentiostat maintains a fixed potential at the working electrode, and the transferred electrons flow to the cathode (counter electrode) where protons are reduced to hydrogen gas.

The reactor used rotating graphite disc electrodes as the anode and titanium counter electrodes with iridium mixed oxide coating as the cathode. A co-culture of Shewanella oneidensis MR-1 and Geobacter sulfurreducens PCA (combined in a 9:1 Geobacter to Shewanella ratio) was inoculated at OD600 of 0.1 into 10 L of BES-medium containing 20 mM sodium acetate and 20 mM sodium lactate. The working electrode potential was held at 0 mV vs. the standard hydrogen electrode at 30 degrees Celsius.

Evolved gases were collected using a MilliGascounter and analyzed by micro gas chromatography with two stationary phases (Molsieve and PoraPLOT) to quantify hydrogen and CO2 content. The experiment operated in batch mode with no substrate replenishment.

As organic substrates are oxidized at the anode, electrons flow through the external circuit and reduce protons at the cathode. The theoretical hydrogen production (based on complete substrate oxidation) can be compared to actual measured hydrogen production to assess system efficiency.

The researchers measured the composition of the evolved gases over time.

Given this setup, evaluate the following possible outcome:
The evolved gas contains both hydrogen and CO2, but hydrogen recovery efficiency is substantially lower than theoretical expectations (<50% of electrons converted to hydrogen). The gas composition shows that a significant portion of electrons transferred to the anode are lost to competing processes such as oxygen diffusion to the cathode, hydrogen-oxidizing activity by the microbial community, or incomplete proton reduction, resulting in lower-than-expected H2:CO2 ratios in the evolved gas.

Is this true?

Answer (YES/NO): NO